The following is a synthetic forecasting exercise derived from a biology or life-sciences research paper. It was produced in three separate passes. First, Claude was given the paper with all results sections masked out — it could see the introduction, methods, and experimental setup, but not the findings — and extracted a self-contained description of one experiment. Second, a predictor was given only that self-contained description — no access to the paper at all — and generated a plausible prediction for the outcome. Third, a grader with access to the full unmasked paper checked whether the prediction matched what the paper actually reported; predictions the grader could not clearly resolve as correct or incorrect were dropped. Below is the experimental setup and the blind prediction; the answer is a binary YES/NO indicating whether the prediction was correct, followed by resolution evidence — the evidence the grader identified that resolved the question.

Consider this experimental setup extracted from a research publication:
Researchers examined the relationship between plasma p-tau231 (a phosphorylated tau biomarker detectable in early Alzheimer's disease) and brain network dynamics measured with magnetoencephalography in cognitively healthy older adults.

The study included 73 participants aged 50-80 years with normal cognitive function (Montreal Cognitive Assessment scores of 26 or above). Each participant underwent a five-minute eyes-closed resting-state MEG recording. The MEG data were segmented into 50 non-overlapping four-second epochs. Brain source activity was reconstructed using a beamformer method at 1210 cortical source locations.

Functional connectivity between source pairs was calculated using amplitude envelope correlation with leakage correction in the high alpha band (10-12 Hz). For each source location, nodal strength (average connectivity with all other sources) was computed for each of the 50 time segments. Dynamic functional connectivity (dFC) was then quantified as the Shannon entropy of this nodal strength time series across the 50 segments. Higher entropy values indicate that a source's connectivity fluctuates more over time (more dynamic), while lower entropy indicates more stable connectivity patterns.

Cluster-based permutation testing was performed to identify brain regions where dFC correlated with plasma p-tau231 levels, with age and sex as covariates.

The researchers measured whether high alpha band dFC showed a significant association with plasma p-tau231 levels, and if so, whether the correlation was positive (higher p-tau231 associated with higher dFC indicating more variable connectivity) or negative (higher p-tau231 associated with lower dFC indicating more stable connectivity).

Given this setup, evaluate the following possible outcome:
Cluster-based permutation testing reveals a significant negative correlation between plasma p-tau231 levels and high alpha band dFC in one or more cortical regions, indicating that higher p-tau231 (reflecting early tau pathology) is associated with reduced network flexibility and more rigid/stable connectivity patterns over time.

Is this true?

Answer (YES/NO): NO